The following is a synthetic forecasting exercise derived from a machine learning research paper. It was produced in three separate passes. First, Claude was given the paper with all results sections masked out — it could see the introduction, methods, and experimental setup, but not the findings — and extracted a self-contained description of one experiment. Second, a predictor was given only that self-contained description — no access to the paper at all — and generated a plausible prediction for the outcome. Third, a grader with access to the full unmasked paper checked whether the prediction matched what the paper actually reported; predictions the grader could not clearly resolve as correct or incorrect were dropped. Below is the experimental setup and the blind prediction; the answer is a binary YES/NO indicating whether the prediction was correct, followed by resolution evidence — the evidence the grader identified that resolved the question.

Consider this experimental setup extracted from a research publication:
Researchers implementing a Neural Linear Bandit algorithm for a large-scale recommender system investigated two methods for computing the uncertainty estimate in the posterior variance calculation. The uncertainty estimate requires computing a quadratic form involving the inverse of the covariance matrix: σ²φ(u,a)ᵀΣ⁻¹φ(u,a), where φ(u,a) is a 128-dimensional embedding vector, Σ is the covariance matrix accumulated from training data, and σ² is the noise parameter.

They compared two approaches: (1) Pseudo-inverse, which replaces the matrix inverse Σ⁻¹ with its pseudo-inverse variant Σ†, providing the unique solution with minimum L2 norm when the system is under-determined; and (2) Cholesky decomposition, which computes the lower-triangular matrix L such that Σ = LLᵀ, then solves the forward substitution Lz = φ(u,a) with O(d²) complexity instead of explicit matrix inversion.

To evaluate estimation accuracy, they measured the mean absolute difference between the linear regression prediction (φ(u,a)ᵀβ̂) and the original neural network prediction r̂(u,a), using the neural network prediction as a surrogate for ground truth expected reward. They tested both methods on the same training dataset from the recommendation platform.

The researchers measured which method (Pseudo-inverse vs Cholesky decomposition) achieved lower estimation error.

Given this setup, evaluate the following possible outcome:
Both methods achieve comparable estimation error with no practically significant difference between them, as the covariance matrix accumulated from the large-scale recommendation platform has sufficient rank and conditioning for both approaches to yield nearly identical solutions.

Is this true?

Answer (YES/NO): NO